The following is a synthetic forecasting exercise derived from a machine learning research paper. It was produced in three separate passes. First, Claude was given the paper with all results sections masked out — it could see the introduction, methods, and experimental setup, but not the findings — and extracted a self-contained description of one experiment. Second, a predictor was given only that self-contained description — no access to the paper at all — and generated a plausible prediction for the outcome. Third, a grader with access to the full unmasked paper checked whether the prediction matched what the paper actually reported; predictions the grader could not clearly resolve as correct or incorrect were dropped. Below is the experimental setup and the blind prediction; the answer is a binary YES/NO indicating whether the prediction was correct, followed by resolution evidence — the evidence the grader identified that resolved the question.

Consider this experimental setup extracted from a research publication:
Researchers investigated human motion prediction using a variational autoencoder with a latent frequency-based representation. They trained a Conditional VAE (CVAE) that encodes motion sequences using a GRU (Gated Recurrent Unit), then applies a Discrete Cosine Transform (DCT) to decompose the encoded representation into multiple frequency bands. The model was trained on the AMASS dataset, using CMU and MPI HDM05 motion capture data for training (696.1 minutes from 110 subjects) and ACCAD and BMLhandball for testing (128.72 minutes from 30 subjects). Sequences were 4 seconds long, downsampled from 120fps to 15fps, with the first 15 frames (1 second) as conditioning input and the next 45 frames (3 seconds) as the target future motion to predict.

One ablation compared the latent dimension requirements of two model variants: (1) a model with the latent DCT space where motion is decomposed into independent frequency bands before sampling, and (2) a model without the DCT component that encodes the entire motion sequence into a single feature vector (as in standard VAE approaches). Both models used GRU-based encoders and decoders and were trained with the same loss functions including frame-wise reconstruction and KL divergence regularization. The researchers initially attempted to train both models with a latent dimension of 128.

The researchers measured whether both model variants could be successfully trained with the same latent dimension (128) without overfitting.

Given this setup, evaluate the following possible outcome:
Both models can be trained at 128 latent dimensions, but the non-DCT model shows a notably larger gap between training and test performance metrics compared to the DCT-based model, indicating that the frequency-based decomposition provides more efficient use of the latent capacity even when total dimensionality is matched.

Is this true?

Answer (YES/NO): NO